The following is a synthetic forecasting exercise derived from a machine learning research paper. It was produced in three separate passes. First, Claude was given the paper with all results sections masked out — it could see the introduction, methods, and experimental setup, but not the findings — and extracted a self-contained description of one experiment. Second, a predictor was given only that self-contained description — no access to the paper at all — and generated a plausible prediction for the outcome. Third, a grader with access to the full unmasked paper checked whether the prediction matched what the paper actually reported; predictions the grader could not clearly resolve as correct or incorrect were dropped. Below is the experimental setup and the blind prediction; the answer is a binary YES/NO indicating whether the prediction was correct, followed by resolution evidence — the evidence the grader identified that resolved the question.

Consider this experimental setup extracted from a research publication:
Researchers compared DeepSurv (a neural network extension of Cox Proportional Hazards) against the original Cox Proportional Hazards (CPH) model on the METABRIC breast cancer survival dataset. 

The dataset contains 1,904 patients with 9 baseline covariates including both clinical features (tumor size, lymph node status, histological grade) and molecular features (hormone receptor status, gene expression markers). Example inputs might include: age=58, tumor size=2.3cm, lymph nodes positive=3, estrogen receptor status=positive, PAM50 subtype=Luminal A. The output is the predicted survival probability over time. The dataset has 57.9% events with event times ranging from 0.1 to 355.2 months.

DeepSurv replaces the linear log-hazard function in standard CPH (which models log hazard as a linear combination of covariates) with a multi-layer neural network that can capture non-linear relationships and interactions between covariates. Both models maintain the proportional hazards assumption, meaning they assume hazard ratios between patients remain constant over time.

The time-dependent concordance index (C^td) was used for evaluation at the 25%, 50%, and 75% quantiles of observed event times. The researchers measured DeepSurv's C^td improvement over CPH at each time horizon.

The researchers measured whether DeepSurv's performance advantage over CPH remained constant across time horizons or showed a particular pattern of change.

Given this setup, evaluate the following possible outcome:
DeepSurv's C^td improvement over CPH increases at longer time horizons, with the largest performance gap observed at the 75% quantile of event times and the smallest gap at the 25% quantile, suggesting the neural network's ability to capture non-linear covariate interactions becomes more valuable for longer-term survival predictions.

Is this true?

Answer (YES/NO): NO